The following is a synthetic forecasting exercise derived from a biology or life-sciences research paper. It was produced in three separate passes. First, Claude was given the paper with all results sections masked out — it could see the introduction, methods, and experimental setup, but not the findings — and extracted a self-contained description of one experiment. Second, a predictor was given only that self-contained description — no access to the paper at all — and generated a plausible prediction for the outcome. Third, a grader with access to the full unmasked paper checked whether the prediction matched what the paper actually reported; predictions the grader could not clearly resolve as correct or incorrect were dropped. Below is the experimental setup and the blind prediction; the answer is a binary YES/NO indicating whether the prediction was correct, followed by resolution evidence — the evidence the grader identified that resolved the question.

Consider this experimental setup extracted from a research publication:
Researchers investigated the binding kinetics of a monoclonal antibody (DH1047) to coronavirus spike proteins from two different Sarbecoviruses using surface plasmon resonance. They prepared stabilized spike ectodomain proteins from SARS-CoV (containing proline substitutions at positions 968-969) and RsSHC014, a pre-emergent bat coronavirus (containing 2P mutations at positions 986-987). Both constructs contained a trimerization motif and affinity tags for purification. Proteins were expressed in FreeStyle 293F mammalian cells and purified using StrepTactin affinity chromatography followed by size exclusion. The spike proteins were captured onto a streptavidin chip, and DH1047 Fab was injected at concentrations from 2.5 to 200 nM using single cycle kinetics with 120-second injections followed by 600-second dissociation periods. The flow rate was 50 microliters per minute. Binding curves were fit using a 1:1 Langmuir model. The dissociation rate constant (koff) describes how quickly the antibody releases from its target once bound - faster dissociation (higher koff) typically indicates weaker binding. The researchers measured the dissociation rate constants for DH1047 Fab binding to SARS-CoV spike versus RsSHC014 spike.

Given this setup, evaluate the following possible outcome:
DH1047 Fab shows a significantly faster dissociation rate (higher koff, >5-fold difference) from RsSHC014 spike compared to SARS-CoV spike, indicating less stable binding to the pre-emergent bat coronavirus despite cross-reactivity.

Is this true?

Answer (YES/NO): NO